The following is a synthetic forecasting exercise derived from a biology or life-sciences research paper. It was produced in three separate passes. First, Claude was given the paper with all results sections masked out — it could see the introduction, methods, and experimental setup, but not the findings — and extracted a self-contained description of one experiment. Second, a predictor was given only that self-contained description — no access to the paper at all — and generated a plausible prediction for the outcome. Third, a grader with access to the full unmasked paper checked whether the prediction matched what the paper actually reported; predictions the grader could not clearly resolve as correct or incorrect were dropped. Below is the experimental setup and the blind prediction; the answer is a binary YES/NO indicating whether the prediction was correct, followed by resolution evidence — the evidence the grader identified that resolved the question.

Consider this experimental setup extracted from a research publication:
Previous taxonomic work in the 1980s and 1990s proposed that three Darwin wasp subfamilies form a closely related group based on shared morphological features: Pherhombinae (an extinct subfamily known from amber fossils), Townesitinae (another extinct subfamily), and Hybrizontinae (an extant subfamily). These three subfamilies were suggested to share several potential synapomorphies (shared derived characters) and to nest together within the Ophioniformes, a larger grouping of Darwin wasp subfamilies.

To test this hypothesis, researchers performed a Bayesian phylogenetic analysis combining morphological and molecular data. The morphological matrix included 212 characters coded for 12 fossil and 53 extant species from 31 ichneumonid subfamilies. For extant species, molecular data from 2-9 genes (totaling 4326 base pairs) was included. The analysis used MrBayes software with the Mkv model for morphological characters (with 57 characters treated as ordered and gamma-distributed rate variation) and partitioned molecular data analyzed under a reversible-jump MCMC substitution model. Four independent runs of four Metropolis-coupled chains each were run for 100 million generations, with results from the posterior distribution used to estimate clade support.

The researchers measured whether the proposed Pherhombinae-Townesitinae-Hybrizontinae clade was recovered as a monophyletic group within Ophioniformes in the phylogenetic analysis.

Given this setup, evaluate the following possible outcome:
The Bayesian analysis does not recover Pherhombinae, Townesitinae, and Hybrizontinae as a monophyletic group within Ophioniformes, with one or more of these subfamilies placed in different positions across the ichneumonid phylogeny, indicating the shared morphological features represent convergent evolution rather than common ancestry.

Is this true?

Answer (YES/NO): NO